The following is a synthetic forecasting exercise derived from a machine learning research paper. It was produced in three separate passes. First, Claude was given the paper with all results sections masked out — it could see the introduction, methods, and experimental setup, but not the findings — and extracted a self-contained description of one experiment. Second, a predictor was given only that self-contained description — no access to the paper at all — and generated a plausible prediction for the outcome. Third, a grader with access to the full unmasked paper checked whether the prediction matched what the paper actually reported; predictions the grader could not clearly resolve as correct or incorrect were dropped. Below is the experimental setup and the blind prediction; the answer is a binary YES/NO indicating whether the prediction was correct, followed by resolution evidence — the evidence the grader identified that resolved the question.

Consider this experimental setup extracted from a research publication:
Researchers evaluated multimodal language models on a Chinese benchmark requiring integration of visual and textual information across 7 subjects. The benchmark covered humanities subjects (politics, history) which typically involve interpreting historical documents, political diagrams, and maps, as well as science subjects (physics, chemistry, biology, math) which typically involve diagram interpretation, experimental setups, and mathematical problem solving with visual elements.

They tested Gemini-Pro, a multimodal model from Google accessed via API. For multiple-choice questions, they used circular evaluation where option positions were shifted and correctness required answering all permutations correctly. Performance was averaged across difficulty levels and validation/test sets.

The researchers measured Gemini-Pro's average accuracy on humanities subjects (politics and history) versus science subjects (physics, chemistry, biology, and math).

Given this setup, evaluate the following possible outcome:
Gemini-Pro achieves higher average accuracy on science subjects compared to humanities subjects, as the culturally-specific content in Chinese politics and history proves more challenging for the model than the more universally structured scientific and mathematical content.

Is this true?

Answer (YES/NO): NO